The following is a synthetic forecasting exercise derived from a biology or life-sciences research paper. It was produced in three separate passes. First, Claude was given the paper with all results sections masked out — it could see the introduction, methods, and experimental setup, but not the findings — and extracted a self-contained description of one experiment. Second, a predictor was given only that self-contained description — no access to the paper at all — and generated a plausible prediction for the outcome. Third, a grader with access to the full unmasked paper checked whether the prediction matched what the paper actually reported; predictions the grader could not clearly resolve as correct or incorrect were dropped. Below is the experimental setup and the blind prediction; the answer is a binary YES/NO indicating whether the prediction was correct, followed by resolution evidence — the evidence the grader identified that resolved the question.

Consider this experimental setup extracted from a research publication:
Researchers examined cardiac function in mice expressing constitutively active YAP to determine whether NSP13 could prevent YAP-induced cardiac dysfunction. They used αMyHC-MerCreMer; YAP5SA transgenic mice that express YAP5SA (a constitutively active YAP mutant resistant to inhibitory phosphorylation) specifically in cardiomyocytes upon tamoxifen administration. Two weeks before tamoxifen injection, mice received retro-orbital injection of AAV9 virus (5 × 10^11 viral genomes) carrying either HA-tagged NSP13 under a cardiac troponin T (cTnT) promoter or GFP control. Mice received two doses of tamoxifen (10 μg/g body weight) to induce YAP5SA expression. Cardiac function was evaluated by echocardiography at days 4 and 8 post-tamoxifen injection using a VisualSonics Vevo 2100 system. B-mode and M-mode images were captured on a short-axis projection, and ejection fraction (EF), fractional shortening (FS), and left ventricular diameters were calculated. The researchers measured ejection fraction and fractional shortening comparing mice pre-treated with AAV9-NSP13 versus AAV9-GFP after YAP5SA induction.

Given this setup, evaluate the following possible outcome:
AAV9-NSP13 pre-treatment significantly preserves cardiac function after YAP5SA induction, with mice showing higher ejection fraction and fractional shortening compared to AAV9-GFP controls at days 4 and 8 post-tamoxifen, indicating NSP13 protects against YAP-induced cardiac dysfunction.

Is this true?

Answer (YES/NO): NO